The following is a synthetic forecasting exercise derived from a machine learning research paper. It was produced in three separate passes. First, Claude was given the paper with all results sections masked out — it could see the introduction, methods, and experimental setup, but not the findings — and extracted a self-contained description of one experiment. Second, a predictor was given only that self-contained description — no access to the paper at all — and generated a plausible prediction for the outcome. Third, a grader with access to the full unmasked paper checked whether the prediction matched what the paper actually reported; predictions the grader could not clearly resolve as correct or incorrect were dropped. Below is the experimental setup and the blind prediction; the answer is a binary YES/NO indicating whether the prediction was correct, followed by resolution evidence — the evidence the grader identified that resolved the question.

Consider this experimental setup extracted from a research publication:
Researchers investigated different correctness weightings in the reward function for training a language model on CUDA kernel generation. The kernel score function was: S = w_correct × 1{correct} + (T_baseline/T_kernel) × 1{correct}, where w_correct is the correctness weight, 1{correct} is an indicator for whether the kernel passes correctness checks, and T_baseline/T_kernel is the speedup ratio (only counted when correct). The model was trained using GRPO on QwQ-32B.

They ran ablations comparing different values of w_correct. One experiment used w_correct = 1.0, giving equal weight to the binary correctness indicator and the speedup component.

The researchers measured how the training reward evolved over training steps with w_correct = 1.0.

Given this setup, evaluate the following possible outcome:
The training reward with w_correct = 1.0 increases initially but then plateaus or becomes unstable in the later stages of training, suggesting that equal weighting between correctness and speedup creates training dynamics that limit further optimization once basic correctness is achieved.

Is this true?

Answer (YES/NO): YES